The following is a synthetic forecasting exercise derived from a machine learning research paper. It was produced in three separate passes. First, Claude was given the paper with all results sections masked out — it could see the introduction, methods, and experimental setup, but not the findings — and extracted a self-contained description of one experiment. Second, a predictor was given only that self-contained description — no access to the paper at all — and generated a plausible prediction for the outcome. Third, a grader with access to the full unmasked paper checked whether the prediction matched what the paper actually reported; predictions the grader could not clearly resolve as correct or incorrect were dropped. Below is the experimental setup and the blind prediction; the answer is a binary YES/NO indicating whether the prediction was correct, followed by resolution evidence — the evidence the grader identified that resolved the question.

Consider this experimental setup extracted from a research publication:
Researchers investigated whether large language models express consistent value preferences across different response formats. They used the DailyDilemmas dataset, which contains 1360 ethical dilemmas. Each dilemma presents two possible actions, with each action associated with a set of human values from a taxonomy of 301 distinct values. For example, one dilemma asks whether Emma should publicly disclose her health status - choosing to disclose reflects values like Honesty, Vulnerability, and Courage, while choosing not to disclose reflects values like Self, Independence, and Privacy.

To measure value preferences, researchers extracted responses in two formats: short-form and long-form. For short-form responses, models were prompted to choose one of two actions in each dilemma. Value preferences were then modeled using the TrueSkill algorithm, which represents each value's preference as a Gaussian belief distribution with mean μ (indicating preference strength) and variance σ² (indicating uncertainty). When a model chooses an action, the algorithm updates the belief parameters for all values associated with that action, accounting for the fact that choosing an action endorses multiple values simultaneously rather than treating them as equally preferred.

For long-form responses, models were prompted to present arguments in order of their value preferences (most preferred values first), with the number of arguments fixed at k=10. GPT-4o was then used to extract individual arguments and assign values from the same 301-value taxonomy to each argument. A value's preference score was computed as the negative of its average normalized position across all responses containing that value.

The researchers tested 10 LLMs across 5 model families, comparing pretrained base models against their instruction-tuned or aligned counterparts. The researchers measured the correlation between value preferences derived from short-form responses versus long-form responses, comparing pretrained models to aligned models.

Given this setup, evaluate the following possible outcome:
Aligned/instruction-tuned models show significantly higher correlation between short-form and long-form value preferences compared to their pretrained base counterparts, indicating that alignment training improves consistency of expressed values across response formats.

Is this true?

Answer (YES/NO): NO